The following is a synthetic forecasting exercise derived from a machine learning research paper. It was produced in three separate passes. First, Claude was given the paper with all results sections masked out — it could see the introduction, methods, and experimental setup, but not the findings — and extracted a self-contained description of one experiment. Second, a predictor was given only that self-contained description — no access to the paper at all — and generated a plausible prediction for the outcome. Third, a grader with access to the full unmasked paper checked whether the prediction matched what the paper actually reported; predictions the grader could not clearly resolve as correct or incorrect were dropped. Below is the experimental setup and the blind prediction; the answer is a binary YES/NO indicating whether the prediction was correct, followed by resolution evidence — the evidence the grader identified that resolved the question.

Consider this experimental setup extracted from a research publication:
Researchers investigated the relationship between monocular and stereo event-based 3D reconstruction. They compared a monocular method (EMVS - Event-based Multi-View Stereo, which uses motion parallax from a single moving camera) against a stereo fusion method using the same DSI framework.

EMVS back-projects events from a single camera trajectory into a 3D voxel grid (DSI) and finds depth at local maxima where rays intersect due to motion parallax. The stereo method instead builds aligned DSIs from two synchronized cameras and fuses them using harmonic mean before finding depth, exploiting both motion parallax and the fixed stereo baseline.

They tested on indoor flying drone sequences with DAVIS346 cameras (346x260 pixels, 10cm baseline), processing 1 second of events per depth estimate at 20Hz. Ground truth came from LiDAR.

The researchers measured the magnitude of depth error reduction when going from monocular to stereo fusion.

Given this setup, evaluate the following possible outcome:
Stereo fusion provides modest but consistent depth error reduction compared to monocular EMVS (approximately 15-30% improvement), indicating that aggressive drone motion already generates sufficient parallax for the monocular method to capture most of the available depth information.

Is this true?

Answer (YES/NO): NO